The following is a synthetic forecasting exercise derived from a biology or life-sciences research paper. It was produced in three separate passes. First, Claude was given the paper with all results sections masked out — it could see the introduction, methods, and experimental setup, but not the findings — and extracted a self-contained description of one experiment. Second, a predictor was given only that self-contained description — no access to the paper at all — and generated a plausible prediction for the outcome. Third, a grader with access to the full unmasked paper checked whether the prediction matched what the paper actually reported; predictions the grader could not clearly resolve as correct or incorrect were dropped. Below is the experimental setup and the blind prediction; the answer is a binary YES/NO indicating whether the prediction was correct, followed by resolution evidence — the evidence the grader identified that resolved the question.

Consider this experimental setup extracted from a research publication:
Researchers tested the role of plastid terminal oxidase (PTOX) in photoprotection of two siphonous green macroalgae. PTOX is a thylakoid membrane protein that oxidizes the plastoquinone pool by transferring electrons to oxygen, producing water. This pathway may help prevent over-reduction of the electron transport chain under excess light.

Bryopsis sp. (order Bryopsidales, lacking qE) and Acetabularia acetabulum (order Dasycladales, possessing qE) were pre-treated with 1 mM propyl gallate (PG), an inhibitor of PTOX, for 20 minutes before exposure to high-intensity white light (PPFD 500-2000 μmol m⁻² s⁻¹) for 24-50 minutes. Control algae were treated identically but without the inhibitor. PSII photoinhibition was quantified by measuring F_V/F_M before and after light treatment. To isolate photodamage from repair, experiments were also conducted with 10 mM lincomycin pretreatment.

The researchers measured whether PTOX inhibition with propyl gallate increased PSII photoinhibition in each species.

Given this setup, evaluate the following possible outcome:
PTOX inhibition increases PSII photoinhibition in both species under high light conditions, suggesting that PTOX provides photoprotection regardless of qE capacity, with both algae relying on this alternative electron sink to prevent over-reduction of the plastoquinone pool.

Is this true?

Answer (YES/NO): NO